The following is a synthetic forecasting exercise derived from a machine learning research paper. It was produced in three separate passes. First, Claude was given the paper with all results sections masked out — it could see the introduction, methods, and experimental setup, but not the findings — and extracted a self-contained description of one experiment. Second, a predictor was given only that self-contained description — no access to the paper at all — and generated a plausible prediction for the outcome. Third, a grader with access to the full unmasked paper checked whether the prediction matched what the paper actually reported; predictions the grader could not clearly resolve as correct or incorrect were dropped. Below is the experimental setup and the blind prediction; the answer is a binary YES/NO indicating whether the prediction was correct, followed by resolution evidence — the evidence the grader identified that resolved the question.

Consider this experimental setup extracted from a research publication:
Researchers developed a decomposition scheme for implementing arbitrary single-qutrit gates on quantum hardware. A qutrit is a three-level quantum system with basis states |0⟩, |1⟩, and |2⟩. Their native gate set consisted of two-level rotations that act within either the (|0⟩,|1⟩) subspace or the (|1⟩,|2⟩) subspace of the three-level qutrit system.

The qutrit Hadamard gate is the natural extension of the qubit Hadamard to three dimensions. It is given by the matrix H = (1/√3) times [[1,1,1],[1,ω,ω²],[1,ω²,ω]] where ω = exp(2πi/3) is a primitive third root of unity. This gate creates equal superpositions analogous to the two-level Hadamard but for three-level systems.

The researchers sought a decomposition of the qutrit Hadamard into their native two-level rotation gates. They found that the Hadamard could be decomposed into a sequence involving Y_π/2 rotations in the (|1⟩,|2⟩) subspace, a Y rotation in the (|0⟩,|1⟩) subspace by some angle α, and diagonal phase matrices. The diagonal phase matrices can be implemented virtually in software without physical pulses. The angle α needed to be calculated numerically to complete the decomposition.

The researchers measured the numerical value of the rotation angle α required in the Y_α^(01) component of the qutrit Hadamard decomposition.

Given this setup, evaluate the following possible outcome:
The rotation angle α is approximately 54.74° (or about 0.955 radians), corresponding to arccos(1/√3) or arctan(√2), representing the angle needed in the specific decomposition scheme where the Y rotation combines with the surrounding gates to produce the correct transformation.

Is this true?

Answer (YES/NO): NO